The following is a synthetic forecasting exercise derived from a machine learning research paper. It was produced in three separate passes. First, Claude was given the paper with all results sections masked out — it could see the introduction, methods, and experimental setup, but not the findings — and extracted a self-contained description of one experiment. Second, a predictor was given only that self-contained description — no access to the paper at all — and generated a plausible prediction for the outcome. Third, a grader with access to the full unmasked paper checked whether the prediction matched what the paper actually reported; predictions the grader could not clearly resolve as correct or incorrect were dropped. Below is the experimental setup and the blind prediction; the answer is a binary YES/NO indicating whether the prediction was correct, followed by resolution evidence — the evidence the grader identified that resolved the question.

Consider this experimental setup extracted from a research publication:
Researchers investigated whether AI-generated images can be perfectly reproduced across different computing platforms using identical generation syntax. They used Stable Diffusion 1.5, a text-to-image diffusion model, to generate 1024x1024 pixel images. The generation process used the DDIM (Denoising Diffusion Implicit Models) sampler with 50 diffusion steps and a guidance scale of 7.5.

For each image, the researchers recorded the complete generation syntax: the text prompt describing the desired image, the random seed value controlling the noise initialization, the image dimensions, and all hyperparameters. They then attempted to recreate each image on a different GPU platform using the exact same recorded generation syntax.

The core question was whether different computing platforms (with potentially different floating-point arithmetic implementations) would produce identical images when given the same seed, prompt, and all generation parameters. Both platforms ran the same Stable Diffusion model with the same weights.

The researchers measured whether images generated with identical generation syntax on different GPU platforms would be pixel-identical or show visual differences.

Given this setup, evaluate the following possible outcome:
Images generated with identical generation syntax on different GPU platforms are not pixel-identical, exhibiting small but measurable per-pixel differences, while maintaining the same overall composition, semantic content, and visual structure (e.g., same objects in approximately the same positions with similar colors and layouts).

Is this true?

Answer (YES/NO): YES